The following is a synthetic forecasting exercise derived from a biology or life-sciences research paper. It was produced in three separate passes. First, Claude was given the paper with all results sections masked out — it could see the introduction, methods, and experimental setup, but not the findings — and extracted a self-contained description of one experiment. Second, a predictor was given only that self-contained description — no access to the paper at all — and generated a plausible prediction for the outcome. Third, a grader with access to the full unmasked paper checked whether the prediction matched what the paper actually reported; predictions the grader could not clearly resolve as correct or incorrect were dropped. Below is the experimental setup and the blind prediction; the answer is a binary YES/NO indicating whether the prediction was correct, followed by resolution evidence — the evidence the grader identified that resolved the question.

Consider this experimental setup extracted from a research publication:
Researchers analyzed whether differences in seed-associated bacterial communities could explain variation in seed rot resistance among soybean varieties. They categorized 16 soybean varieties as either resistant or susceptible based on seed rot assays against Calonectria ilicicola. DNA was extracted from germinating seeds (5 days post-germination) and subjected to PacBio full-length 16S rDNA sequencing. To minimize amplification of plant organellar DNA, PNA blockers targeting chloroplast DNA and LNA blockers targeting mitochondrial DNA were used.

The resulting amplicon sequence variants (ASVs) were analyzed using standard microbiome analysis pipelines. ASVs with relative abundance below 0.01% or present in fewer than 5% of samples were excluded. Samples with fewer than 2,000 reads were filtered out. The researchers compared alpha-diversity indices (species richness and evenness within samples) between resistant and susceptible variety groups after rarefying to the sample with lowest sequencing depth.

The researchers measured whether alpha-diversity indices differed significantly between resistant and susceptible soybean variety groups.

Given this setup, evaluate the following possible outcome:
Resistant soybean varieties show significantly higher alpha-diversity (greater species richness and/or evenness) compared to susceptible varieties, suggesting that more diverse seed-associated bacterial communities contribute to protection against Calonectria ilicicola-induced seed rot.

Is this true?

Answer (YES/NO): NO